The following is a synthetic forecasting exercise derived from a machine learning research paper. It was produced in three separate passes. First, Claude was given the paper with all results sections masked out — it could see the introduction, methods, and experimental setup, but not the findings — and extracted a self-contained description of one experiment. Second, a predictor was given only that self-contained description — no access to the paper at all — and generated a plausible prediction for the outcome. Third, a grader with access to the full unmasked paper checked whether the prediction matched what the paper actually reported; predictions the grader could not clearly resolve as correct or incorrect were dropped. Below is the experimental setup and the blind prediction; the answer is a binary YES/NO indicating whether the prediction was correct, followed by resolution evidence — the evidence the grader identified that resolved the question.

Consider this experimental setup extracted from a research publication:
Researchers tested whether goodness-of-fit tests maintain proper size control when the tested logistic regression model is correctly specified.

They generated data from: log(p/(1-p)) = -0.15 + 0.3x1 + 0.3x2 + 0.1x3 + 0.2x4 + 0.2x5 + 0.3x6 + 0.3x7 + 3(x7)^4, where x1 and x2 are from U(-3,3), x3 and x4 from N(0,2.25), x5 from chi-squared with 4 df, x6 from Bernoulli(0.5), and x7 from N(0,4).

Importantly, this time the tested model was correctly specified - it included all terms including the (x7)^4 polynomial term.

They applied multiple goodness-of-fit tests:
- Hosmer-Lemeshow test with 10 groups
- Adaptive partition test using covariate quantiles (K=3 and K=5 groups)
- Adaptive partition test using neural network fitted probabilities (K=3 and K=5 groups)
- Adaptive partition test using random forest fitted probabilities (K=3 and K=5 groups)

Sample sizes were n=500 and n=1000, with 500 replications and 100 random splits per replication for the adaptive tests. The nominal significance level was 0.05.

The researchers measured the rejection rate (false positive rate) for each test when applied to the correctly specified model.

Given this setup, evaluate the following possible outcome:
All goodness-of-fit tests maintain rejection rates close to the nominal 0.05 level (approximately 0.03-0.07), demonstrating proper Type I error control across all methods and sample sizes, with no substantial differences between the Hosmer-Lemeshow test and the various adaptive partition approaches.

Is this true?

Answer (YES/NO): NO